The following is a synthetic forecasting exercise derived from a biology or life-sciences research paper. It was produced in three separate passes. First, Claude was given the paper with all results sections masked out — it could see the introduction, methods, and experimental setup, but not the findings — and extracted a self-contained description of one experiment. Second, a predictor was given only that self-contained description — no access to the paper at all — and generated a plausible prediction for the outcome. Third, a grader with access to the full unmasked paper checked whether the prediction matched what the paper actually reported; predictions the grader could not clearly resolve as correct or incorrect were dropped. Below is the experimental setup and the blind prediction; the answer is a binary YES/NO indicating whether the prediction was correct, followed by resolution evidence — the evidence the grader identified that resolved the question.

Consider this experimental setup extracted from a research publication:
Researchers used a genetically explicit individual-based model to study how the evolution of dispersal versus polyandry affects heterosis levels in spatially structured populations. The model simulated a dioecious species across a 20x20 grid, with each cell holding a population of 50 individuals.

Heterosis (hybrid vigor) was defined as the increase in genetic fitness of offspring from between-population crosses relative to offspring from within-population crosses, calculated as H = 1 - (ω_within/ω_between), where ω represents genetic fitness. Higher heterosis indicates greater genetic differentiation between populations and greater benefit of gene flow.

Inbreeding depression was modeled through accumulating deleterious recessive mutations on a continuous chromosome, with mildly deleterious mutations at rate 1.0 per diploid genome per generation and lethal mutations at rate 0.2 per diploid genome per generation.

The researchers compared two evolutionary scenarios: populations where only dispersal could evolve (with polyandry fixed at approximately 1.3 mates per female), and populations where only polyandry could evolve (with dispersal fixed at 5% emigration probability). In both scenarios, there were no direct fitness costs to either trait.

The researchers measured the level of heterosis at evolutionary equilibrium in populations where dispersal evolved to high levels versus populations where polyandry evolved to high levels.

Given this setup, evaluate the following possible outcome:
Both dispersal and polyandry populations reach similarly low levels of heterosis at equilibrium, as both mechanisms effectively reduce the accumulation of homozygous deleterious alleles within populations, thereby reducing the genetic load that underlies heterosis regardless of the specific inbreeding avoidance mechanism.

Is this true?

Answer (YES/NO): NO